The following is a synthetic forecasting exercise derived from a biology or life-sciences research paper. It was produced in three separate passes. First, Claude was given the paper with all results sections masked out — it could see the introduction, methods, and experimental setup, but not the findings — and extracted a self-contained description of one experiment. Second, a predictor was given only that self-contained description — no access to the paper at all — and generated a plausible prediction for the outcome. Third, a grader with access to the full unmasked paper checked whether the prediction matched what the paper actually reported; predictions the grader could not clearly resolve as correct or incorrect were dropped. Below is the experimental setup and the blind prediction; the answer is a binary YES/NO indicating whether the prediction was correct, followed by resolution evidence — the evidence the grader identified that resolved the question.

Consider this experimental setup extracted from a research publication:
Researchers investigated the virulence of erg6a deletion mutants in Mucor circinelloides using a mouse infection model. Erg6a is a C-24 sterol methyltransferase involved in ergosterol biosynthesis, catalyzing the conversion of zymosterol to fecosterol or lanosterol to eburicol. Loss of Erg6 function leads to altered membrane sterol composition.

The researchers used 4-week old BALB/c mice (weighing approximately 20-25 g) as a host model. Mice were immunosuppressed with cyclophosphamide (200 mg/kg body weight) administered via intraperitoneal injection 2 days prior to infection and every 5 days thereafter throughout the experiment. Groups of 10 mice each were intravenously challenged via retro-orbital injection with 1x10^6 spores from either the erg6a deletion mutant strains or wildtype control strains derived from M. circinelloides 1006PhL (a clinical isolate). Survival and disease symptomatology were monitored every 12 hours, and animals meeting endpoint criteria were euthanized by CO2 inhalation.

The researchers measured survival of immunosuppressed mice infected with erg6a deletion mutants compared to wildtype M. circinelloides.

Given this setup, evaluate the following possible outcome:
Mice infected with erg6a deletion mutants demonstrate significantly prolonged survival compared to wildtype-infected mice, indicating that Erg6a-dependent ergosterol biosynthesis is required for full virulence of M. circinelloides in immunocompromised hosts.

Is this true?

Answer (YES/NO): YES